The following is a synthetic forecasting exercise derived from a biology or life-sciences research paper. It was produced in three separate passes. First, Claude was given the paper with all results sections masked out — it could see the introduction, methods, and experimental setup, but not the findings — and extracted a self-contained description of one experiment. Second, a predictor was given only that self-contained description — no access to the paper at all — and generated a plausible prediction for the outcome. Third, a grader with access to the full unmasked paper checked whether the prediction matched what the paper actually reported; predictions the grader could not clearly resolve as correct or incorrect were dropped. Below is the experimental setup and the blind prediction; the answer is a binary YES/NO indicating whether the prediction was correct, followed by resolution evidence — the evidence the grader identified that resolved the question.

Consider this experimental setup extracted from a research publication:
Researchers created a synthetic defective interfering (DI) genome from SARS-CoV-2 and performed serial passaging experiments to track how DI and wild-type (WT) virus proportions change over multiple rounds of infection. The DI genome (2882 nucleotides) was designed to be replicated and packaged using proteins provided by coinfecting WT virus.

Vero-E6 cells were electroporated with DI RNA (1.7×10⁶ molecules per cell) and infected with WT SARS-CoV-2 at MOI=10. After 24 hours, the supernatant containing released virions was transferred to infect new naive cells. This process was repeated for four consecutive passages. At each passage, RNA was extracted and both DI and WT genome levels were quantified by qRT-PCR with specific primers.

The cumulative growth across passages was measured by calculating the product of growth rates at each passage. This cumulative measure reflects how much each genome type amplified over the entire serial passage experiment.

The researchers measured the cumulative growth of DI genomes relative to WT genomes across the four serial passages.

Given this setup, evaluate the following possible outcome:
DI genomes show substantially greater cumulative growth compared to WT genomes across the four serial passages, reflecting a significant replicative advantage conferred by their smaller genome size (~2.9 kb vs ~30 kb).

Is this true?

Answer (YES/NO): YES